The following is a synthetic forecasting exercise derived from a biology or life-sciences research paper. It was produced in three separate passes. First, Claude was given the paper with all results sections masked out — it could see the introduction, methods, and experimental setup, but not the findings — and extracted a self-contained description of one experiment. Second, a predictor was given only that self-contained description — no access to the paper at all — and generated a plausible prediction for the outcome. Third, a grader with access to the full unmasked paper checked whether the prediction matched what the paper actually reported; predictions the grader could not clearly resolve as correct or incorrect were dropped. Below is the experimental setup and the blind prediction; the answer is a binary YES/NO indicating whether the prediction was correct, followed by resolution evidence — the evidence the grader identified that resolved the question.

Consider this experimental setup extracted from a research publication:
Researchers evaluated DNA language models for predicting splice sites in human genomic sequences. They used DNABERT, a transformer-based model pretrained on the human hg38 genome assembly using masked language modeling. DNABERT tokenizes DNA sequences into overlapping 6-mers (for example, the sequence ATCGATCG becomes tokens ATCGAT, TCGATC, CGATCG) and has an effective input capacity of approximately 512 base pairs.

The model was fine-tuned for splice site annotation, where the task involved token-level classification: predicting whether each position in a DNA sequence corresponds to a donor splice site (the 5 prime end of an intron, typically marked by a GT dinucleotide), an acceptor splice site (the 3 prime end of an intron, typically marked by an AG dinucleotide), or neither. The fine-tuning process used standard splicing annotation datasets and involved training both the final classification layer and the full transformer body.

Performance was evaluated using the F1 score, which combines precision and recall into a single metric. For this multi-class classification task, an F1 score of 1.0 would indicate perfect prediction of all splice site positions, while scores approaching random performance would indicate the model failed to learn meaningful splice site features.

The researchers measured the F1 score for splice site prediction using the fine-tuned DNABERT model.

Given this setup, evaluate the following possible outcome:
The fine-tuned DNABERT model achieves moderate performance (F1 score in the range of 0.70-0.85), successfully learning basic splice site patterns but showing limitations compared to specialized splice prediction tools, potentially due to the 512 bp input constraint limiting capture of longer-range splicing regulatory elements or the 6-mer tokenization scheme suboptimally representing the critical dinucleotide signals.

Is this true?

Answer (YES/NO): NO